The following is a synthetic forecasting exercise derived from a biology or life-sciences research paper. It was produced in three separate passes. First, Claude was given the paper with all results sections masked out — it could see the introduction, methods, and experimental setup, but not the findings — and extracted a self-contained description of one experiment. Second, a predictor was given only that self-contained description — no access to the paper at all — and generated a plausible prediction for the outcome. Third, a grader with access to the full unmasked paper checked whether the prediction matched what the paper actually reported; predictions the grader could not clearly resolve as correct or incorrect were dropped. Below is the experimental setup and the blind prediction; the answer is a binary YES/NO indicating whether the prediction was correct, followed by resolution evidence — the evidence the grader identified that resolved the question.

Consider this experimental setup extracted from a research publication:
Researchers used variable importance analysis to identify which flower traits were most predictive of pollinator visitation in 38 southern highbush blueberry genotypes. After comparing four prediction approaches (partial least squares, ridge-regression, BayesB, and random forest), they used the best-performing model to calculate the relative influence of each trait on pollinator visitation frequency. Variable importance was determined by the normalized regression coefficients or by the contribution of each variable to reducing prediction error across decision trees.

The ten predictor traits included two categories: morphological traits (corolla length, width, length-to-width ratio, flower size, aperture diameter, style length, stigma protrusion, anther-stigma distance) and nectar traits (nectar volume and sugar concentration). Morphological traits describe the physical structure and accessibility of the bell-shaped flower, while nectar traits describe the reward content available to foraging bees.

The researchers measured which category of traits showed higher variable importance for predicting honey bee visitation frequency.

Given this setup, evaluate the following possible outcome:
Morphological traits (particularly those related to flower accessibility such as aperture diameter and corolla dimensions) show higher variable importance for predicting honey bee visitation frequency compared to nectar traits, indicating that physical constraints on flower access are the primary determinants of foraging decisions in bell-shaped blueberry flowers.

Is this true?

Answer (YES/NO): NO